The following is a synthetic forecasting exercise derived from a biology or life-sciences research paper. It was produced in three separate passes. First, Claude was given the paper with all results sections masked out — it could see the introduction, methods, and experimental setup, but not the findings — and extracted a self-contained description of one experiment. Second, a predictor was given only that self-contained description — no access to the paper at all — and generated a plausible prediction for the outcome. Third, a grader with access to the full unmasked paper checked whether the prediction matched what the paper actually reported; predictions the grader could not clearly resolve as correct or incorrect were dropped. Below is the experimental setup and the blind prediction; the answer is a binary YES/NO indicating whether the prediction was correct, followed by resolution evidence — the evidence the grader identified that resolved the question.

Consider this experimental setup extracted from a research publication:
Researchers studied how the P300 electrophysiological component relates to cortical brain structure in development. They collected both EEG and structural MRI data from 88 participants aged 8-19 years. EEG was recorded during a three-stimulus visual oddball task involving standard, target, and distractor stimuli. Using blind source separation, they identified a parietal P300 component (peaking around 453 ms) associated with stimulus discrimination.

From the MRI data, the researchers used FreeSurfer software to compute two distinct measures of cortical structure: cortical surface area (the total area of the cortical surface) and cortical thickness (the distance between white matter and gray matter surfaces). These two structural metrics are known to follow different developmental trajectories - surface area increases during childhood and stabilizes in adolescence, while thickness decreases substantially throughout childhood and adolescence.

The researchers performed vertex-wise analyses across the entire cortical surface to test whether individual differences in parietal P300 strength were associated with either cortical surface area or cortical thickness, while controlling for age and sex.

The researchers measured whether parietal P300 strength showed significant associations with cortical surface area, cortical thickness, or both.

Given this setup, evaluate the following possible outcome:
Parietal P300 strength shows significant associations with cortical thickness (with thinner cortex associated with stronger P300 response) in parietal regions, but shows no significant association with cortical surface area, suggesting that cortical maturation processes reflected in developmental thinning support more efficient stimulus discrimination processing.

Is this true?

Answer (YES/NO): NO